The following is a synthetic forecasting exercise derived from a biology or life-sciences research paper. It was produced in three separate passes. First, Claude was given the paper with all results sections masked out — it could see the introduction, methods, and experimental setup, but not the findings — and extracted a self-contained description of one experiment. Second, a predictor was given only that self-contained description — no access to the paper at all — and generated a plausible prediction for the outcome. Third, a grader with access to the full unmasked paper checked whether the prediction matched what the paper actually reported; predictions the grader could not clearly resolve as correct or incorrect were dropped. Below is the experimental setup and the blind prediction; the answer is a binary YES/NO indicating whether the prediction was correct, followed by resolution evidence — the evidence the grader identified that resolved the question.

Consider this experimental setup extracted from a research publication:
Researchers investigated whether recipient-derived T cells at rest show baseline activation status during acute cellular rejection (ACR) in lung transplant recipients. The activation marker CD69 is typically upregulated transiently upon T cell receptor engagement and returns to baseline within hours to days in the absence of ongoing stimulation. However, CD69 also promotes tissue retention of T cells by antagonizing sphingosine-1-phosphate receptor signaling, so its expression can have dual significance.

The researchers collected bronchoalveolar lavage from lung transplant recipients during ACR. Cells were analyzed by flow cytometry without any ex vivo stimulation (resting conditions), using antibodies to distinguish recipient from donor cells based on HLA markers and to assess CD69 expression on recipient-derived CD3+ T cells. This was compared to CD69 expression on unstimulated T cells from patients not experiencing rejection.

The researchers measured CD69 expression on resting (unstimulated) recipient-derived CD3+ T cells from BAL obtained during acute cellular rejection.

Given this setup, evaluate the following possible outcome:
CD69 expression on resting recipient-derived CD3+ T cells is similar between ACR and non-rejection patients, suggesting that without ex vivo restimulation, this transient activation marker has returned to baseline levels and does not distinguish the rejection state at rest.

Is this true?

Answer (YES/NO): NO